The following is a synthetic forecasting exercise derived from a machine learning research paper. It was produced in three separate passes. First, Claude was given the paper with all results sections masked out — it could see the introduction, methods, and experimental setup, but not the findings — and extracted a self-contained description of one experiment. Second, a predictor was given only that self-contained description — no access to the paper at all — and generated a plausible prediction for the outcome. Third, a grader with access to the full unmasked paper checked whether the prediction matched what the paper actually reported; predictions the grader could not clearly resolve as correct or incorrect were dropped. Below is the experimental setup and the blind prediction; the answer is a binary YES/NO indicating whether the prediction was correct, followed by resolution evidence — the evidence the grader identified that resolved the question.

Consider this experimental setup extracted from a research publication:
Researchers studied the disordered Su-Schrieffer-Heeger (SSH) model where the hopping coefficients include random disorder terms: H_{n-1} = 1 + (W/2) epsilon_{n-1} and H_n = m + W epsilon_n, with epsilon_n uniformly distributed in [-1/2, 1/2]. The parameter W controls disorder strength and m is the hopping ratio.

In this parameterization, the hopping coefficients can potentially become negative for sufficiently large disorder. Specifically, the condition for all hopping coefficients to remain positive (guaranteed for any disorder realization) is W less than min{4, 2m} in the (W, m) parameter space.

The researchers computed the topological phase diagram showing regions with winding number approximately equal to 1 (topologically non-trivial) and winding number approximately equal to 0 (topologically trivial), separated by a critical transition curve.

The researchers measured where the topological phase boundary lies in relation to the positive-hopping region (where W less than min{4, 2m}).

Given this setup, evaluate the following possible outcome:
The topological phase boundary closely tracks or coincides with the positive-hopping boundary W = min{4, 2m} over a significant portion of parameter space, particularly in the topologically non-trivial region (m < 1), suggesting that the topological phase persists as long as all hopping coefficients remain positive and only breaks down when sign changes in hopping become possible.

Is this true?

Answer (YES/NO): NO